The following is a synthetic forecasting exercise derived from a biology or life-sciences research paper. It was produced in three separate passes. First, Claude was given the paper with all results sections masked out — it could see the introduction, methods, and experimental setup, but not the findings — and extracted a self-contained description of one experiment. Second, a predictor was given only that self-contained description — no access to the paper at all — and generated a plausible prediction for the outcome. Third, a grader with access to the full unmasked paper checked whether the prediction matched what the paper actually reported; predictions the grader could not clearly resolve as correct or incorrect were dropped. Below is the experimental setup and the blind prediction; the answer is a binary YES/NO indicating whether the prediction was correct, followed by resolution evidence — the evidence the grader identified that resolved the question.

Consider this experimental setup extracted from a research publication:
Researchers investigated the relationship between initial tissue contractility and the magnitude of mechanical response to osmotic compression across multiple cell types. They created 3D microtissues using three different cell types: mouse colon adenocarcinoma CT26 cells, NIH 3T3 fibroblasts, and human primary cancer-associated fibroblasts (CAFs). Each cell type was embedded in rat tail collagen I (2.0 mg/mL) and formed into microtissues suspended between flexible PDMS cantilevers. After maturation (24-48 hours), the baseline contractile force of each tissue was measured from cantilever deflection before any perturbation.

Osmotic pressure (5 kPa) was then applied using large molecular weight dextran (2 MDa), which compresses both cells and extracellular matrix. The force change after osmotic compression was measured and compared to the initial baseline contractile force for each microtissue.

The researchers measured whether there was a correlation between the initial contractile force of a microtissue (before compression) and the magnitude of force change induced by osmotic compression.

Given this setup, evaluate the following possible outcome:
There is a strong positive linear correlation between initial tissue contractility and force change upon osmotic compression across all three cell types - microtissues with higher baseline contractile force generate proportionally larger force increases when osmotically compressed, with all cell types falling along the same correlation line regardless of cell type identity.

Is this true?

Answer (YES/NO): NO